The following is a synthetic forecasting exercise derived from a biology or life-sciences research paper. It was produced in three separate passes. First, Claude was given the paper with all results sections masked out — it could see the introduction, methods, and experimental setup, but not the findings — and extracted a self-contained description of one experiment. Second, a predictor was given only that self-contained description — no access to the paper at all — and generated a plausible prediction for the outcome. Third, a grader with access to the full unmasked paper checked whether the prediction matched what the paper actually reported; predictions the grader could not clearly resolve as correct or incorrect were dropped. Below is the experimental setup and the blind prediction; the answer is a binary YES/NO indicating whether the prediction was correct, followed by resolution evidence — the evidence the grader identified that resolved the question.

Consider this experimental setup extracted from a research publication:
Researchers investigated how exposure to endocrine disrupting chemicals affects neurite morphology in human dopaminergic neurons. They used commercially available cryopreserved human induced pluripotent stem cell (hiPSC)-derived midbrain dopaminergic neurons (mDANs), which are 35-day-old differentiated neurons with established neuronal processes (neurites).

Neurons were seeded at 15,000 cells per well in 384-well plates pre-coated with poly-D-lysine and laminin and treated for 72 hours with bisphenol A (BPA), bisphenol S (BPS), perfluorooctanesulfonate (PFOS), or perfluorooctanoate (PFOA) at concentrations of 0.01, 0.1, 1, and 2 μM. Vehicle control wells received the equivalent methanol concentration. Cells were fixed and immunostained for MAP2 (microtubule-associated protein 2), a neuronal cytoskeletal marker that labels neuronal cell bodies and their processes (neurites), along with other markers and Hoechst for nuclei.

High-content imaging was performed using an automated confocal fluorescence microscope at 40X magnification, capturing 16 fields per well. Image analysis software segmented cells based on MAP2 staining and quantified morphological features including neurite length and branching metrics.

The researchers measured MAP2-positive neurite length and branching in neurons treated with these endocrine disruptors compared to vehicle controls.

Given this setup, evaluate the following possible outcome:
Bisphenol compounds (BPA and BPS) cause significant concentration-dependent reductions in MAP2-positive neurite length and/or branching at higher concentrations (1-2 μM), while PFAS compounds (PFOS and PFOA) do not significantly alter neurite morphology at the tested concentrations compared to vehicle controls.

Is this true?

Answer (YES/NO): NO